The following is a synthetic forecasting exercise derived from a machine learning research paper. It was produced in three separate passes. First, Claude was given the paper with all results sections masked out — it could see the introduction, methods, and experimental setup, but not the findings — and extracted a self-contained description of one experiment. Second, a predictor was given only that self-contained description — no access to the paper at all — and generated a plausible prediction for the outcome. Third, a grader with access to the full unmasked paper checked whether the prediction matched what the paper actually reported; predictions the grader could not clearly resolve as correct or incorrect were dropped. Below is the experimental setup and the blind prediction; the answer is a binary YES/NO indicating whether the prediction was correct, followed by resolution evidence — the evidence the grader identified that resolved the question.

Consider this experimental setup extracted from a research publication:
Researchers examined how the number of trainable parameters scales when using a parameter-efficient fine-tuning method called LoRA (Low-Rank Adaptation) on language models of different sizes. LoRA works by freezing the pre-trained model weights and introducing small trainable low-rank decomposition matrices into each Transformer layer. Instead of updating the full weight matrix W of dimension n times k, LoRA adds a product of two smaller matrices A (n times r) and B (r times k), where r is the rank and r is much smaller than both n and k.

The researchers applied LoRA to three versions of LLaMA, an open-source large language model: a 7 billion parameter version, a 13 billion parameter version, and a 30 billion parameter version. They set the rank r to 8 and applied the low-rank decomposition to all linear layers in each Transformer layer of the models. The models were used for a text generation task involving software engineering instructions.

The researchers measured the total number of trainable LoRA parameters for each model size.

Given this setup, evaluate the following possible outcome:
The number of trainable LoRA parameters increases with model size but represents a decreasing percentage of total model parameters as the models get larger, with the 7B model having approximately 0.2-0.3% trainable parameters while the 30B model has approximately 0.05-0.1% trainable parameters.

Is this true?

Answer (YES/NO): NO